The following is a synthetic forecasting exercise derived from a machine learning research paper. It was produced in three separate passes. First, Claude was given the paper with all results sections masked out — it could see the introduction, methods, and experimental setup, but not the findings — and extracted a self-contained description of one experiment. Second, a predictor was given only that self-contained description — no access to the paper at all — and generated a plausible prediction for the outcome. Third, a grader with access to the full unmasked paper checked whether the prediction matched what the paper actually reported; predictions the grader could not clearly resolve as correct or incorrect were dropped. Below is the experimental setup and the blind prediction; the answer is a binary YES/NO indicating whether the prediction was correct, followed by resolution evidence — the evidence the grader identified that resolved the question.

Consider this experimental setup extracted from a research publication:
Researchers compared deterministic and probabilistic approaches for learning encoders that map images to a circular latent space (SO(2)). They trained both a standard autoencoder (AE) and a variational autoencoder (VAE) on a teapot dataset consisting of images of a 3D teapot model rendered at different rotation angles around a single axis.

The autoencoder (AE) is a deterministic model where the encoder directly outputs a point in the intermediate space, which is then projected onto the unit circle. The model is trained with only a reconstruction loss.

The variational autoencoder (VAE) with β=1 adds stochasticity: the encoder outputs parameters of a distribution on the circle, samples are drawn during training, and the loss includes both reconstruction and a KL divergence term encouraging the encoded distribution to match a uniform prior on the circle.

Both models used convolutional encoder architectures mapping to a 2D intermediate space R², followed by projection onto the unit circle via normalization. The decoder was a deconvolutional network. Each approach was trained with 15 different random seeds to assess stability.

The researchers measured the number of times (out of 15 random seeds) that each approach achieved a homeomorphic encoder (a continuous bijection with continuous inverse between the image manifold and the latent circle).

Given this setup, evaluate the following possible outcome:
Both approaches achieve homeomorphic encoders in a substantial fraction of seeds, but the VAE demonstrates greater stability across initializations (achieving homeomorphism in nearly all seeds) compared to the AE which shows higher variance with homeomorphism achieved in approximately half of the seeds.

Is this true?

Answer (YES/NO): NO